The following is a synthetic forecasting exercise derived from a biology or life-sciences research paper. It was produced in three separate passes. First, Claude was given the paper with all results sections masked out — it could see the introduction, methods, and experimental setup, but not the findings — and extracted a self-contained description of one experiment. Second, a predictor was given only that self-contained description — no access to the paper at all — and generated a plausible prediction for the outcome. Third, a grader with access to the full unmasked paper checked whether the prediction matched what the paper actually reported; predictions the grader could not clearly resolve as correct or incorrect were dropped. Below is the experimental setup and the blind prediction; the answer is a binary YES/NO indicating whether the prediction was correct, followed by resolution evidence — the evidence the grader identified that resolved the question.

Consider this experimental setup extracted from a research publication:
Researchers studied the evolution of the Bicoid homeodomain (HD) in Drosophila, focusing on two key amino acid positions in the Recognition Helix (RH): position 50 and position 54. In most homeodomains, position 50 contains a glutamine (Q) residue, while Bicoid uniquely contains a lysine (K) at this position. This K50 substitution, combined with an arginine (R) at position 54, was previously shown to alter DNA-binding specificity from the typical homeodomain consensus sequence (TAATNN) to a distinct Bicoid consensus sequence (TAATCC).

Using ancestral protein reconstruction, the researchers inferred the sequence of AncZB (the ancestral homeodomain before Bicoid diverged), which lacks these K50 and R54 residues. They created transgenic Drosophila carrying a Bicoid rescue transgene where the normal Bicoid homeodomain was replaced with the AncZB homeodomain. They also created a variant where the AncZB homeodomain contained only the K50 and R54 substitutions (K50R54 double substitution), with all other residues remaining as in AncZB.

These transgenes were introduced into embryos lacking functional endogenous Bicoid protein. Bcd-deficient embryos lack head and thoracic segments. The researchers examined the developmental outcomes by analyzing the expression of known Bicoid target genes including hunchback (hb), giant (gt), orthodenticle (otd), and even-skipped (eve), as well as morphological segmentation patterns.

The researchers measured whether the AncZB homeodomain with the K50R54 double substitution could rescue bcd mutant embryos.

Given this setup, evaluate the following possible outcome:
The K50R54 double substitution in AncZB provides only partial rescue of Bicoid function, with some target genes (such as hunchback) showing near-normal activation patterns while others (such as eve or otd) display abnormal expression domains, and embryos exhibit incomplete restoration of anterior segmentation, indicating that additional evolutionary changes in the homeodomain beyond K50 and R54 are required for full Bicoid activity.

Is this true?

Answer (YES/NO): NO